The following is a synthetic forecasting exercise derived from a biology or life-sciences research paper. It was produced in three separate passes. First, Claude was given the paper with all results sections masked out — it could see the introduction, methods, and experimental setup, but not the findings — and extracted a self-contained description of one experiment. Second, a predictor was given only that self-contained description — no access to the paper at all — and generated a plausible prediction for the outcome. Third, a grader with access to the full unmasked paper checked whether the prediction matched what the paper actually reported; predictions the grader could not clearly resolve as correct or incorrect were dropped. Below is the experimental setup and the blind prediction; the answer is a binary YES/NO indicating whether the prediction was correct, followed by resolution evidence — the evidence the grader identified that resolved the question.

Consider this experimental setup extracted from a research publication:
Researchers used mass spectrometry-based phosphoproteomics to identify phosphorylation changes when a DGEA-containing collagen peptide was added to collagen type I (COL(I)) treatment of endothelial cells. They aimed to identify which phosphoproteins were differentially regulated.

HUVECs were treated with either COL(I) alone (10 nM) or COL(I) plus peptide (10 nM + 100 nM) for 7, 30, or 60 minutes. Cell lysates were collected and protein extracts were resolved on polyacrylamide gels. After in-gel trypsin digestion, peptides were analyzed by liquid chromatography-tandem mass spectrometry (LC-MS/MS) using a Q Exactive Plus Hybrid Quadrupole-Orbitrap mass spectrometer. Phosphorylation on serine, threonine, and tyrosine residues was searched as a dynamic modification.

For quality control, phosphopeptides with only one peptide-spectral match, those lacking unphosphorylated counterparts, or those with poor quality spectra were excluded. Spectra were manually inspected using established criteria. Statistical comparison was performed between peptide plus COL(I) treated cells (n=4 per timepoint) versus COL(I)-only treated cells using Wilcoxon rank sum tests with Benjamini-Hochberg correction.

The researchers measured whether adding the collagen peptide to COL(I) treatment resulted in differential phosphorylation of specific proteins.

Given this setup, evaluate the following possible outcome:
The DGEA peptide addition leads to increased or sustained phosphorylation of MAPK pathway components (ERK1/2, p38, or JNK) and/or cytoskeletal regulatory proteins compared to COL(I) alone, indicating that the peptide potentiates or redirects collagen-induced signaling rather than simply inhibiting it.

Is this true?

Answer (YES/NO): NO